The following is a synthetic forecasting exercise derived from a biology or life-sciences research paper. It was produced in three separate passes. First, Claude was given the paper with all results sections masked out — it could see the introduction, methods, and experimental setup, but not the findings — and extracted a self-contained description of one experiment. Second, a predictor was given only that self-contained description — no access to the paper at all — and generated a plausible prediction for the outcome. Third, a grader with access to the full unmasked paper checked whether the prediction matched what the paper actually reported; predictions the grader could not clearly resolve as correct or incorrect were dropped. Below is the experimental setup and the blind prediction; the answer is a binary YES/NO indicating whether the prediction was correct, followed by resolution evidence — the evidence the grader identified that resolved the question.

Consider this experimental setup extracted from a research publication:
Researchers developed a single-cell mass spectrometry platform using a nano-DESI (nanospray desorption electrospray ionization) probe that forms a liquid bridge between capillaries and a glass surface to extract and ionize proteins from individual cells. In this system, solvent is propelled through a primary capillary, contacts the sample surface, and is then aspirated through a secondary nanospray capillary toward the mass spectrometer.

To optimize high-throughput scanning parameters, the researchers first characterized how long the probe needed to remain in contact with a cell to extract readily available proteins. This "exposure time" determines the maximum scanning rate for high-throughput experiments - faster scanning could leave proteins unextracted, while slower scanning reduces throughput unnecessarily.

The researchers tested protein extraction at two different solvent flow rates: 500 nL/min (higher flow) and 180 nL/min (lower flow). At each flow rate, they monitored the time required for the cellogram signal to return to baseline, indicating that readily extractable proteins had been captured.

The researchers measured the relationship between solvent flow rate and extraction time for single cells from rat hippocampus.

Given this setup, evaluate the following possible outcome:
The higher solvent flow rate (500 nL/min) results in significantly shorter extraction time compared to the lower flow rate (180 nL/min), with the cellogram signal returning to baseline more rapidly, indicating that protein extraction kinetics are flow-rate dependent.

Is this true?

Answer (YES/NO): YES